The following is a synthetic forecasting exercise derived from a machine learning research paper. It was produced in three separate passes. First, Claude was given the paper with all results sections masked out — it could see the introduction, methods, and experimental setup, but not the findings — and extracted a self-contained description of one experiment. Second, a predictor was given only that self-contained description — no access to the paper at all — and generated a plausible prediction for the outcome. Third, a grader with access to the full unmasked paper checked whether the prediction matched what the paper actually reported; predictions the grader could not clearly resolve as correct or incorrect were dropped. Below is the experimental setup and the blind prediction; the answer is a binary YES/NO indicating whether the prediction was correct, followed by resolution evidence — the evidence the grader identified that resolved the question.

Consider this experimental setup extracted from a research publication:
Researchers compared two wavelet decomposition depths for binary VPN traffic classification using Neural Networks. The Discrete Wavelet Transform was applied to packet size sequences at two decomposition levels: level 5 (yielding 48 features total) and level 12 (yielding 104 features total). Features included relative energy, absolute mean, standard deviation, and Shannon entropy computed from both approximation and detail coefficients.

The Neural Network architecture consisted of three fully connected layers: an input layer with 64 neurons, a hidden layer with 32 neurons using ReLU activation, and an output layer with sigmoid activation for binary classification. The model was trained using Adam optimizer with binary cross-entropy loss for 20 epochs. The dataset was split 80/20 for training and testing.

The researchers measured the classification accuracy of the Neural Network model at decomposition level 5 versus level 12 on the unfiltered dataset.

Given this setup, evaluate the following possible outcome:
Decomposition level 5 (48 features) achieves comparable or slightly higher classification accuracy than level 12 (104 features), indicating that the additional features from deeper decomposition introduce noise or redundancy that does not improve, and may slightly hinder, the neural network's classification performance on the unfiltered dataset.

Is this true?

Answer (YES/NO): NO